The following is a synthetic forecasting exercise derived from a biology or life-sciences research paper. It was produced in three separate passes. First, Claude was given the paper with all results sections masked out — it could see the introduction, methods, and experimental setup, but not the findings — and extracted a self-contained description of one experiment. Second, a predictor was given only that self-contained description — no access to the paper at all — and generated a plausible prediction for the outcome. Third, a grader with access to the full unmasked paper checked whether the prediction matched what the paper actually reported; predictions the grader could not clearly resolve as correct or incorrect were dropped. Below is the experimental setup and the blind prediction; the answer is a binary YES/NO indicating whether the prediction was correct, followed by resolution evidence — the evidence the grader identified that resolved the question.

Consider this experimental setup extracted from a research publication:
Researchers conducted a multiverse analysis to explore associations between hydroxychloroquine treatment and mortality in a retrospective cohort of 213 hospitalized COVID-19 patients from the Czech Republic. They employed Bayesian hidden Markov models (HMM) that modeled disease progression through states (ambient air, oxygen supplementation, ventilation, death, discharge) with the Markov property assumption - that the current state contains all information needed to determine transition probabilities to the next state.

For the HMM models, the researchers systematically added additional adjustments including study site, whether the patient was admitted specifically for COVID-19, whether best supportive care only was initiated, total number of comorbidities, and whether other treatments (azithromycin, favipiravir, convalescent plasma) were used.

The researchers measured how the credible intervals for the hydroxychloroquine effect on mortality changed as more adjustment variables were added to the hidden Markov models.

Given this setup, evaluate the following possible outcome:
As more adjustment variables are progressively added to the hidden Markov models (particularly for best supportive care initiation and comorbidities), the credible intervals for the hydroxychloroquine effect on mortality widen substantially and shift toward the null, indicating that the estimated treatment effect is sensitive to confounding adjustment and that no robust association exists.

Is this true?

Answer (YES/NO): NO